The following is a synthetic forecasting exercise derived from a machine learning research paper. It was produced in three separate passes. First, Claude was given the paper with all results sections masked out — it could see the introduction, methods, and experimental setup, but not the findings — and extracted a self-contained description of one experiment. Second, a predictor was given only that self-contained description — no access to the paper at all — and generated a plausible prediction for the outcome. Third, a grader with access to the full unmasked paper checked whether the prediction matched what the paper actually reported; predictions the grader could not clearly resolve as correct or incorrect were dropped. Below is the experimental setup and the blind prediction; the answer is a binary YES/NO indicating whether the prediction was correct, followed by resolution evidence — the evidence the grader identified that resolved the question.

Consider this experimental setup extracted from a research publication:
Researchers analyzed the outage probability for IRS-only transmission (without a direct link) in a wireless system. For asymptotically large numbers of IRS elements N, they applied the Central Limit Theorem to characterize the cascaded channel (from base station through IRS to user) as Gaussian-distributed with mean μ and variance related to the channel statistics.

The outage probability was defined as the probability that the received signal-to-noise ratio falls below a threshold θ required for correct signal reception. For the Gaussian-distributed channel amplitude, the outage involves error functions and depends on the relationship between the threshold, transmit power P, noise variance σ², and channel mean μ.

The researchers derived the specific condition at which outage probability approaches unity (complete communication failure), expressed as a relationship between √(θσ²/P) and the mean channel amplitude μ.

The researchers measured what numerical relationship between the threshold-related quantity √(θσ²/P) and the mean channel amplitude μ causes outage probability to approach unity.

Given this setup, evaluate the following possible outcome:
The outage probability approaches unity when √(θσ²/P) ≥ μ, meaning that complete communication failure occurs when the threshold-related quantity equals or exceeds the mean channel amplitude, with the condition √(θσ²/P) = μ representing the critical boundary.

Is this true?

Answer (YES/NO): NO